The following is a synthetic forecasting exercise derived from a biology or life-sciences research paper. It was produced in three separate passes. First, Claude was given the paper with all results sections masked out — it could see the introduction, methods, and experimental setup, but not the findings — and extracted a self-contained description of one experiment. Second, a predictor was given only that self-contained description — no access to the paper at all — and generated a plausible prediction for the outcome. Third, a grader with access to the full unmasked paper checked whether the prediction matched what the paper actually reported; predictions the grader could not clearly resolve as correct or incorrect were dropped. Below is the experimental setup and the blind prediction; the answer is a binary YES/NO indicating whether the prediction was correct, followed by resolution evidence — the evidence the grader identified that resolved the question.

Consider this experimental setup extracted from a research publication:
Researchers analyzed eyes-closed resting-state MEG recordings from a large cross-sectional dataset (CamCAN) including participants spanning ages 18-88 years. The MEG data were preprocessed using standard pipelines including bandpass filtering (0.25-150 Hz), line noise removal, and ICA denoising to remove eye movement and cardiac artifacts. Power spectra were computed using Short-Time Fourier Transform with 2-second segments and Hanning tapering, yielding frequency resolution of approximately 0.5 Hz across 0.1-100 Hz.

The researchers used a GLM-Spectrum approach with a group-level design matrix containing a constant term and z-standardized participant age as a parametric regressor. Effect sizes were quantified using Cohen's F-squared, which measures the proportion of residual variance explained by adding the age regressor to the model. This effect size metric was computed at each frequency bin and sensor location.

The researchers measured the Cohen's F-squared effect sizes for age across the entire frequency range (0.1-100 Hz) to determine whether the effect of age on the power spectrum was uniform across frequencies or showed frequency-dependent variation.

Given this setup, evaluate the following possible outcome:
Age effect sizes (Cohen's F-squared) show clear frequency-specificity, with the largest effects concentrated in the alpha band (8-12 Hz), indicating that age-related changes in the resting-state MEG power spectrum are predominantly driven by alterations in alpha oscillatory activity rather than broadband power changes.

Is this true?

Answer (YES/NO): NO